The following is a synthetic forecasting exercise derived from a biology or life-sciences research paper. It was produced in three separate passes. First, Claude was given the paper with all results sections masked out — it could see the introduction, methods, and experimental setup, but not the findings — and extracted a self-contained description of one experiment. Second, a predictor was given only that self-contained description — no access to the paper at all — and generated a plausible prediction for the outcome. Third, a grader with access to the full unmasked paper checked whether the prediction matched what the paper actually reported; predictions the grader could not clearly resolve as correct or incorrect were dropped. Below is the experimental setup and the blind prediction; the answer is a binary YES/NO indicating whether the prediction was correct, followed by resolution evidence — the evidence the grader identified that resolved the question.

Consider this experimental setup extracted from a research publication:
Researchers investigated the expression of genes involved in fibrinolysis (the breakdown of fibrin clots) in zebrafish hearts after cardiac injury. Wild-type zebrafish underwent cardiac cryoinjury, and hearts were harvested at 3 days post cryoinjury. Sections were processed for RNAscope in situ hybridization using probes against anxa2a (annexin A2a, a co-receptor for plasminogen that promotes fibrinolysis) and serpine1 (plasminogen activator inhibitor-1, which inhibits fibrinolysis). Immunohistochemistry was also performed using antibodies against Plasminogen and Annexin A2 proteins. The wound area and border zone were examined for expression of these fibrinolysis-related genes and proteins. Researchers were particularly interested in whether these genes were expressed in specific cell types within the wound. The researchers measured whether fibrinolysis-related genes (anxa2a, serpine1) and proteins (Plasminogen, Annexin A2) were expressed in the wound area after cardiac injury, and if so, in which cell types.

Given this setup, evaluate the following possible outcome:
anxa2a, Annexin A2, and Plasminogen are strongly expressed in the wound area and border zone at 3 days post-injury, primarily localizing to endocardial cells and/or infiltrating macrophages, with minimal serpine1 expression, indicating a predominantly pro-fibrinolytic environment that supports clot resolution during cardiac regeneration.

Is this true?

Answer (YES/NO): NO